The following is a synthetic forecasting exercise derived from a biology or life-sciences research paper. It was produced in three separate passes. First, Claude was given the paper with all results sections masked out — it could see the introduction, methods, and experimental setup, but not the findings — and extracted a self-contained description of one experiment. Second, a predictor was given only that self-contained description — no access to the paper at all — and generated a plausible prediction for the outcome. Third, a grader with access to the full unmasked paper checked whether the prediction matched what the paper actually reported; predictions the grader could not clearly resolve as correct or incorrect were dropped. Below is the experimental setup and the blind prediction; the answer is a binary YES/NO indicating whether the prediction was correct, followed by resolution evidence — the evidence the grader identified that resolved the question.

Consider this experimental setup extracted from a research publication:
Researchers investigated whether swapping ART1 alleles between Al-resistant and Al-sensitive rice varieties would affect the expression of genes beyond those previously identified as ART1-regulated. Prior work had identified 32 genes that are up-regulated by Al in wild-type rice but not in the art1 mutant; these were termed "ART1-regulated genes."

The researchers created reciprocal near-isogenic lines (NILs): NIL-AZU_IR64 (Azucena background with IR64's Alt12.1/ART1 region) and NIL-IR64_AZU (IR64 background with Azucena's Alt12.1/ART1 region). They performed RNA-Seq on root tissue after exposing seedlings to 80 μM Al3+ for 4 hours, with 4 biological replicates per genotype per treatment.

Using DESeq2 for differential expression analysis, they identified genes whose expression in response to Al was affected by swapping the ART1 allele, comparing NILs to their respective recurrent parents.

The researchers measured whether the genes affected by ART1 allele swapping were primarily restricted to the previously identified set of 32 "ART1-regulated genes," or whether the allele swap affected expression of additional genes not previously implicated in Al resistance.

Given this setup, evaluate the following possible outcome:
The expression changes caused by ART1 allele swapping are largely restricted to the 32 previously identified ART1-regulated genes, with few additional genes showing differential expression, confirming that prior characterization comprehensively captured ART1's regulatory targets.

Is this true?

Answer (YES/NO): NO